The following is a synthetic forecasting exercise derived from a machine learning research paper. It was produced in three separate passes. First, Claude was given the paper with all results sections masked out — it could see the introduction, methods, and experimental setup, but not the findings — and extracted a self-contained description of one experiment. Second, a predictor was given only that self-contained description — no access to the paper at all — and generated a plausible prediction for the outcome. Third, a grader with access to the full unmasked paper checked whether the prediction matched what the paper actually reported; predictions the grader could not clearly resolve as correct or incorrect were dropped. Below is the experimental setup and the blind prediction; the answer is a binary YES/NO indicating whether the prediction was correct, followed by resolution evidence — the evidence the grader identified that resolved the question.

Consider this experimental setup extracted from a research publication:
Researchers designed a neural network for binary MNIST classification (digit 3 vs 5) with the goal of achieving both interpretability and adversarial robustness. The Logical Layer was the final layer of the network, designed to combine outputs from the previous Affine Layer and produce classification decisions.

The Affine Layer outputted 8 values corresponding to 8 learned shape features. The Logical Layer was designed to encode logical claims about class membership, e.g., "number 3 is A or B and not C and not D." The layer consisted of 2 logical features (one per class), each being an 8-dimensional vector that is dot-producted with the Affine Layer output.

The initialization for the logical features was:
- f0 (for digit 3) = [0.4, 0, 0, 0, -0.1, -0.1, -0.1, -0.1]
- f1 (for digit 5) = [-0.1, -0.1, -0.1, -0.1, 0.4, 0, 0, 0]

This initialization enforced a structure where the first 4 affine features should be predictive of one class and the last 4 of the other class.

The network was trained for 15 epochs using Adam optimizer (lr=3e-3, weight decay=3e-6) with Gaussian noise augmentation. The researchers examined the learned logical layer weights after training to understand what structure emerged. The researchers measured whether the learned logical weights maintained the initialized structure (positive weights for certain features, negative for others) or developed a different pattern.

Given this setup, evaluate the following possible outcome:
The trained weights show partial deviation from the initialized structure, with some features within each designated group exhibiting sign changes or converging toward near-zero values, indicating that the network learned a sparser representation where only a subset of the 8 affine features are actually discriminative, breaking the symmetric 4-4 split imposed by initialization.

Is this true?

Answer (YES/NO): NO